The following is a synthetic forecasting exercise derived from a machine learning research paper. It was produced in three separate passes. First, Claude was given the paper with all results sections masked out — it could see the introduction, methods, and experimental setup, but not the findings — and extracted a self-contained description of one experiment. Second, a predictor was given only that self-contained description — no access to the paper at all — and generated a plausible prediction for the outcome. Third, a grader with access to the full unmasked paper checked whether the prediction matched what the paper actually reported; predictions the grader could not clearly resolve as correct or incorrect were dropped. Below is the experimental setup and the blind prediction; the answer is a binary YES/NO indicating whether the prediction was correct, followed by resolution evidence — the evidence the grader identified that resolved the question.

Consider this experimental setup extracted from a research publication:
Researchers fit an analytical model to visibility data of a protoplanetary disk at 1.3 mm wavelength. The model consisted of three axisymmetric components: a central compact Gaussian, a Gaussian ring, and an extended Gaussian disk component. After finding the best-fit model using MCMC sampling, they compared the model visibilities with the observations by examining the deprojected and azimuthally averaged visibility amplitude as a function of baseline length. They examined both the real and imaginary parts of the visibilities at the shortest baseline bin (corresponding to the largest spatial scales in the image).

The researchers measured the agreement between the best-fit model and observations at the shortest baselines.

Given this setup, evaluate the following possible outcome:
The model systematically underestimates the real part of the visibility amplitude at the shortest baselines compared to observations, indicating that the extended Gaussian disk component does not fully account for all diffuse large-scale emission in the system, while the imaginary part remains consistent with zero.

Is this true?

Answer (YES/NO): NO